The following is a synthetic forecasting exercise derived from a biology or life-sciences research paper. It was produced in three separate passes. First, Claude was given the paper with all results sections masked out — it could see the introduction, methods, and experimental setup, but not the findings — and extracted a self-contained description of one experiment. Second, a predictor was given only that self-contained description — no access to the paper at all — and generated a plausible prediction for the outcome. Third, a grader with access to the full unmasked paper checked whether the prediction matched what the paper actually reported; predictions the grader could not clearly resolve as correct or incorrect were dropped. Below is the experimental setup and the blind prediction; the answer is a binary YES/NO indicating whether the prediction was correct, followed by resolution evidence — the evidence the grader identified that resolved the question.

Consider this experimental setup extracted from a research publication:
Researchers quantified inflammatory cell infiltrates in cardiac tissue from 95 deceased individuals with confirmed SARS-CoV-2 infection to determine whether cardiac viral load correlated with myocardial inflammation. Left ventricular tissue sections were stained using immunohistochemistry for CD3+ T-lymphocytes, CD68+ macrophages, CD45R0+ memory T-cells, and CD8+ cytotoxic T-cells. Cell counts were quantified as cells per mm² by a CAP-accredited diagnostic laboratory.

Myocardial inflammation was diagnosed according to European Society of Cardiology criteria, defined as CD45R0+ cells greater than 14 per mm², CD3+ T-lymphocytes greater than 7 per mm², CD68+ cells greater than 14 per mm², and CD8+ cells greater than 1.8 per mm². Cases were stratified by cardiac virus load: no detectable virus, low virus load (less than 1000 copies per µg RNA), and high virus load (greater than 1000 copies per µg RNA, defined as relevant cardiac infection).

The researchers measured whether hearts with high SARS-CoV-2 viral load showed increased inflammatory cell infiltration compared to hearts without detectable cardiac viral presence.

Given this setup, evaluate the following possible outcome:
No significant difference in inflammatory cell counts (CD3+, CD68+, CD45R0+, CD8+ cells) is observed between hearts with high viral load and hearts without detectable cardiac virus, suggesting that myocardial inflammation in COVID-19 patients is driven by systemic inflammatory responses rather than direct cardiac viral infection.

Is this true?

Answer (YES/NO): YES